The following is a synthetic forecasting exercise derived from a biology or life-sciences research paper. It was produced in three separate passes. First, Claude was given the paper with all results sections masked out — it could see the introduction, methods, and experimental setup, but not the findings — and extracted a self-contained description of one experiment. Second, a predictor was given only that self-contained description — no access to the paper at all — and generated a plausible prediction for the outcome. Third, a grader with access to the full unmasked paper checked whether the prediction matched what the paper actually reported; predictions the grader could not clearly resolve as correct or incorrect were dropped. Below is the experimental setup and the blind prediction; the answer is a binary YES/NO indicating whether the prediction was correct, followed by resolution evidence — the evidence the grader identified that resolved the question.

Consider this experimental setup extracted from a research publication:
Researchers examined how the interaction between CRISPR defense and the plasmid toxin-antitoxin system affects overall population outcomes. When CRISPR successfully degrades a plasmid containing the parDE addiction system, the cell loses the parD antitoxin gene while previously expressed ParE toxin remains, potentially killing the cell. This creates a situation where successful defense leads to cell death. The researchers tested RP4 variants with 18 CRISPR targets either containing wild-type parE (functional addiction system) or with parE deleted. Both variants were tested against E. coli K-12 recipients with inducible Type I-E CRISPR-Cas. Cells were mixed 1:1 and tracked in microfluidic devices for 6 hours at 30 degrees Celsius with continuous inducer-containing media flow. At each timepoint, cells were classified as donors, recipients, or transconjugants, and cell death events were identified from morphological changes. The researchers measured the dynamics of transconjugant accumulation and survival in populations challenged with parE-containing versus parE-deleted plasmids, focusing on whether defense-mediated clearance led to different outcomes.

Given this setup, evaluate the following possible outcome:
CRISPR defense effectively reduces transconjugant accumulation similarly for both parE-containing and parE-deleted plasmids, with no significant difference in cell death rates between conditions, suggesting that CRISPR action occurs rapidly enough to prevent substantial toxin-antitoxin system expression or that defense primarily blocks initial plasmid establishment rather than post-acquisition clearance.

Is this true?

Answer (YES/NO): NO